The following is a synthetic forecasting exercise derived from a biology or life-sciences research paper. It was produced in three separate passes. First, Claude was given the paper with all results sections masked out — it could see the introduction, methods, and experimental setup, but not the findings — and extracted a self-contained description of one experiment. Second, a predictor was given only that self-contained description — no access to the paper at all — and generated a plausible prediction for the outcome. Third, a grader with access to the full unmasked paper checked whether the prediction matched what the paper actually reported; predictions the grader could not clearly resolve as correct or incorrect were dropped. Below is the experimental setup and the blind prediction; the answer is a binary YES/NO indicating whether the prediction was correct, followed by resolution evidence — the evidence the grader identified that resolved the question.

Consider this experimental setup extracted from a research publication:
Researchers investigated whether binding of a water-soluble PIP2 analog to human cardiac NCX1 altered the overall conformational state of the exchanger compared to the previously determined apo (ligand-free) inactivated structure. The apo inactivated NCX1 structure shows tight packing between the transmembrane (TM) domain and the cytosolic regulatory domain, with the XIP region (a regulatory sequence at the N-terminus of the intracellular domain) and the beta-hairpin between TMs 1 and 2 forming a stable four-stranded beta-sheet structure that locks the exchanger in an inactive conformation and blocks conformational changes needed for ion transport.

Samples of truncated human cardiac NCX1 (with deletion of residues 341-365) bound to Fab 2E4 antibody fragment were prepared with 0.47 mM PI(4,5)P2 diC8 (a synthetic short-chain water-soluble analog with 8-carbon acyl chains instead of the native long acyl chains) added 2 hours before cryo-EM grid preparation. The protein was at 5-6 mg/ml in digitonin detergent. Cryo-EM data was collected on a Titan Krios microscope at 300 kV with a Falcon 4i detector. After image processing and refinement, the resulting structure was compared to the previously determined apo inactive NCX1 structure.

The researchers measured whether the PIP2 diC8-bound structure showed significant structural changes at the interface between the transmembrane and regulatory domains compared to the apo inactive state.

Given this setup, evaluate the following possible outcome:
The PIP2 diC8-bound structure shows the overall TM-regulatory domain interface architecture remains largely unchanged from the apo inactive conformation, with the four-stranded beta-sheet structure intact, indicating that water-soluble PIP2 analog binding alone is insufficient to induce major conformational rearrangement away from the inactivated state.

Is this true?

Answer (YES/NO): YES